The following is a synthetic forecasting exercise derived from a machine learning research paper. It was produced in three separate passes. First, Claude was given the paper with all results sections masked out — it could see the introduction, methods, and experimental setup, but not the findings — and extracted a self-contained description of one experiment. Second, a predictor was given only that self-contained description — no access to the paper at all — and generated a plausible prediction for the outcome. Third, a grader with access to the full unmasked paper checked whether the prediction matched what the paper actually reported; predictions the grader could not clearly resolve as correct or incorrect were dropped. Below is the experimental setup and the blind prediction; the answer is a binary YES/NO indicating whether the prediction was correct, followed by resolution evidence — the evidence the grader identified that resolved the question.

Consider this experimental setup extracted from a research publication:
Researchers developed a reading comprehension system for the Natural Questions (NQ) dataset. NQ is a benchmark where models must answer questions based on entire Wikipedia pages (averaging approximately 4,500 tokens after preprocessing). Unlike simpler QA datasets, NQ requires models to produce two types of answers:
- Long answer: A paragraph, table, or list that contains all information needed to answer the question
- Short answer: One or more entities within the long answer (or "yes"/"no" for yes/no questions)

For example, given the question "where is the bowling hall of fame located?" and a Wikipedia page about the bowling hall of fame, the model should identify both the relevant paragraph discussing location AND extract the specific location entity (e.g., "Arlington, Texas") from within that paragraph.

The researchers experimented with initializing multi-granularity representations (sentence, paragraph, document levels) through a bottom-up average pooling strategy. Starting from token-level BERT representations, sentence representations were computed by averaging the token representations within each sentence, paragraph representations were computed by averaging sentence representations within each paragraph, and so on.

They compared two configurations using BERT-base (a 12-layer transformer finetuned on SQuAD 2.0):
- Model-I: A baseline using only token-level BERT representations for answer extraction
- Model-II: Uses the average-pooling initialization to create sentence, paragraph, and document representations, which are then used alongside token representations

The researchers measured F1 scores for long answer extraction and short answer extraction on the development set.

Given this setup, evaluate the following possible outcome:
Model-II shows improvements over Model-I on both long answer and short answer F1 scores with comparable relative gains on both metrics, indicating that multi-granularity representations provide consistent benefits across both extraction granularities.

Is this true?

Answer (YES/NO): NO